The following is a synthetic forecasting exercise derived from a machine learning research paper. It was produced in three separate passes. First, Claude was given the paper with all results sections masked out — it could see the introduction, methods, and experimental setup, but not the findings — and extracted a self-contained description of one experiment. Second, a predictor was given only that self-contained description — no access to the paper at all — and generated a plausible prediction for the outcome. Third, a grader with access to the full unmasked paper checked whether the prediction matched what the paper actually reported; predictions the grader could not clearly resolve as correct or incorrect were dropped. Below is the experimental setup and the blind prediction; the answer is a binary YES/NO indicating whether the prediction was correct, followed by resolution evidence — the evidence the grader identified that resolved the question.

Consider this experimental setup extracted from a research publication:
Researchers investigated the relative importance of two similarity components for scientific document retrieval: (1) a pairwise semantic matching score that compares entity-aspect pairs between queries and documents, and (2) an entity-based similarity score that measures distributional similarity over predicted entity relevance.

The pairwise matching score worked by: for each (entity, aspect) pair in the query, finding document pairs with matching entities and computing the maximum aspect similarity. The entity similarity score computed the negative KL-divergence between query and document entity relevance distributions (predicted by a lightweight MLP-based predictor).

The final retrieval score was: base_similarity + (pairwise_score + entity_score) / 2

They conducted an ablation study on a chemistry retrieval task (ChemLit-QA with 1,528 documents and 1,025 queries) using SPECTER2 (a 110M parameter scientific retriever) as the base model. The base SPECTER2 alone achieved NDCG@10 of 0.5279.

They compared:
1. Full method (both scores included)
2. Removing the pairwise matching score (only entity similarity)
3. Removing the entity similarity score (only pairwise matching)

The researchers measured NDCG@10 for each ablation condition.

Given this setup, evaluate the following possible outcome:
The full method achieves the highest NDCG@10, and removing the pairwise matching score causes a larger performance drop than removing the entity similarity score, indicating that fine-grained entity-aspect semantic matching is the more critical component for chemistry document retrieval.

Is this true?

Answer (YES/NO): YES